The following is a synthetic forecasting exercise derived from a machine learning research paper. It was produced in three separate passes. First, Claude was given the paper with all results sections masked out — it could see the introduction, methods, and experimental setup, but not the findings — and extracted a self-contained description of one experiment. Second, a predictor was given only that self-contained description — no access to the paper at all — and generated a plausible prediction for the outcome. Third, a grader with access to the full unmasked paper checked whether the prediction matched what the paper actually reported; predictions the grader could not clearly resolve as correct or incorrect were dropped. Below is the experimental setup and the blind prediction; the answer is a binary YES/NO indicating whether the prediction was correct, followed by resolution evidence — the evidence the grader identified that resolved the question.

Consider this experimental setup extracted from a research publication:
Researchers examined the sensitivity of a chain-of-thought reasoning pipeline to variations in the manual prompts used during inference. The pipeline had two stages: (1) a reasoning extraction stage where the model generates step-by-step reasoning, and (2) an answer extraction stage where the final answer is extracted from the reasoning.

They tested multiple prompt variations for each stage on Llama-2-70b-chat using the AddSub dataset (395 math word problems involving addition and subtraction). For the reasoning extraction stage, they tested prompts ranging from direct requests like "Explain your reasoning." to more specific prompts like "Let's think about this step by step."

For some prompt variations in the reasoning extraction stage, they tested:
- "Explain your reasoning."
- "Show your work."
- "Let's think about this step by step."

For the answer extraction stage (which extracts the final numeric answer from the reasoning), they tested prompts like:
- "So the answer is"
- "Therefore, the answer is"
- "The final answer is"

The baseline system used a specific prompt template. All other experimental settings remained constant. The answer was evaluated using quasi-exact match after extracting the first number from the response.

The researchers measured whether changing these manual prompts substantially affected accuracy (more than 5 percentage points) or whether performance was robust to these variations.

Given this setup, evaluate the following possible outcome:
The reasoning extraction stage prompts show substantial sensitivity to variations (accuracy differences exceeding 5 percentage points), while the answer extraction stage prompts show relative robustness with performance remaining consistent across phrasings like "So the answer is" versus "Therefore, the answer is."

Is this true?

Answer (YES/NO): NO